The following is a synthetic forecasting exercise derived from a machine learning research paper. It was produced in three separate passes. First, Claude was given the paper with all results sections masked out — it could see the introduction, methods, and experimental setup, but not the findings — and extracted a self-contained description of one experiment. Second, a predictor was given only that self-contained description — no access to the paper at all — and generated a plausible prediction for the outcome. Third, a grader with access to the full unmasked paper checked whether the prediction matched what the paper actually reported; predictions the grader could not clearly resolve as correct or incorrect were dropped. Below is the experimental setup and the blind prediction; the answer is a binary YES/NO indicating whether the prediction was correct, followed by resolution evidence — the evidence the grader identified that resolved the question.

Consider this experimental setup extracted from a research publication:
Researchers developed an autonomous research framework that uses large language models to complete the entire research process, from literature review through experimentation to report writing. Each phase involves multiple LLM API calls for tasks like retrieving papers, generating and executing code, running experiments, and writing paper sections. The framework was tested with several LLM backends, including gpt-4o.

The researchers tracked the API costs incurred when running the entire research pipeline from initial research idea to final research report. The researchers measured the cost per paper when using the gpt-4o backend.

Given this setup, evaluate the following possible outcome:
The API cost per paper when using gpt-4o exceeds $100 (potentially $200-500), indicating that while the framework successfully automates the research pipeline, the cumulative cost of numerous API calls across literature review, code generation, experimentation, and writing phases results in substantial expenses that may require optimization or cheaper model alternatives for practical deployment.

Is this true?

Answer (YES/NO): NO